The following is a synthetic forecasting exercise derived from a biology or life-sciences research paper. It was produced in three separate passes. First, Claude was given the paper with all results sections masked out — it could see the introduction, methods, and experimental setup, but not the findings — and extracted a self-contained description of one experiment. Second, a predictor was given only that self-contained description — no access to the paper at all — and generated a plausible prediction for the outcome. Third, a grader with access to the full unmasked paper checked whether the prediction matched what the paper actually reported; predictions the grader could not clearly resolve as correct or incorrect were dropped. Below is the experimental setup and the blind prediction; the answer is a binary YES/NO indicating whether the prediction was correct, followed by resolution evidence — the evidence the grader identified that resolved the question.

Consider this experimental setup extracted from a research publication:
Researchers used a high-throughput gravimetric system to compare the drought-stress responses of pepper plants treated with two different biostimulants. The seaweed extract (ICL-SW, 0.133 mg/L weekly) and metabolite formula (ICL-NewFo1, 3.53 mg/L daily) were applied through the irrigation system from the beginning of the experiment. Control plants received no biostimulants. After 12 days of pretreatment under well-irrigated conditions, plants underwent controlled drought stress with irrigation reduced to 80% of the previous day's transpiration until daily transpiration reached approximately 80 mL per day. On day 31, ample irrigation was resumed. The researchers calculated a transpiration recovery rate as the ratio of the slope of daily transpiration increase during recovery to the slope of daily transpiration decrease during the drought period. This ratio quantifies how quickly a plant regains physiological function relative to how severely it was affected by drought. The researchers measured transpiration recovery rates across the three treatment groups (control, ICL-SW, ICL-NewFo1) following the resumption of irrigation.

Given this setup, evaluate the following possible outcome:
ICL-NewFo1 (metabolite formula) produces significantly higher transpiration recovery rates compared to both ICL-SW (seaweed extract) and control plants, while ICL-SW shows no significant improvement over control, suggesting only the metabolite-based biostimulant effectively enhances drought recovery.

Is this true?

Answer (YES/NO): NO